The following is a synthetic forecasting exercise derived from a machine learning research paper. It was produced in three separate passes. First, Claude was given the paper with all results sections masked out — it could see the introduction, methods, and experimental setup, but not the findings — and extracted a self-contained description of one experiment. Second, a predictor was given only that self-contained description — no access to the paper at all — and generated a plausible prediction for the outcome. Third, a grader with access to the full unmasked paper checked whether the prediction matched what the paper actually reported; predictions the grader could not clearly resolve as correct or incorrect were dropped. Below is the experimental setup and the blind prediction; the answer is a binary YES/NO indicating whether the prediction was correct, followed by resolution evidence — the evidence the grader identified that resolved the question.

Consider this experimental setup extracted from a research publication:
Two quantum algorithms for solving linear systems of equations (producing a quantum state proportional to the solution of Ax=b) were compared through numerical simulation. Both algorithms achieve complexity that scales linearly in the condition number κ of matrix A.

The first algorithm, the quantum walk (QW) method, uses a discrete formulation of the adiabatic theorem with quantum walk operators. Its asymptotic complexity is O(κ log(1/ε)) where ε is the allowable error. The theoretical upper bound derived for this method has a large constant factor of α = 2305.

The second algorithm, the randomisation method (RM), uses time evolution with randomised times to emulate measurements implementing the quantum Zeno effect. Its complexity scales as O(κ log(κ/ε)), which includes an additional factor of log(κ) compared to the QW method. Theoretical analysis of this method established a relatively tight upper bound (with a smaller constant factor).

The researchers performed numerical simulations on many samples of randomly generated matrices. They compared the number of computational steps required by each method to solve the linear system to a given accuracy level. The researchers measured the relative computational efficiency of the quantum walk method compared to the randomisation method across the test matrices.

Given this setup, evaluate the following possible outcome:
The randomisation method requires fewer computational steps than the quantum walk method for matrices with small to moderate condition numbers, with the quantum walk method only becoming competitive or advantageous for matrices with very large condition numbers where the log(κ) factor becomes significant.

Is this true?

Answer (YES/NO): NO